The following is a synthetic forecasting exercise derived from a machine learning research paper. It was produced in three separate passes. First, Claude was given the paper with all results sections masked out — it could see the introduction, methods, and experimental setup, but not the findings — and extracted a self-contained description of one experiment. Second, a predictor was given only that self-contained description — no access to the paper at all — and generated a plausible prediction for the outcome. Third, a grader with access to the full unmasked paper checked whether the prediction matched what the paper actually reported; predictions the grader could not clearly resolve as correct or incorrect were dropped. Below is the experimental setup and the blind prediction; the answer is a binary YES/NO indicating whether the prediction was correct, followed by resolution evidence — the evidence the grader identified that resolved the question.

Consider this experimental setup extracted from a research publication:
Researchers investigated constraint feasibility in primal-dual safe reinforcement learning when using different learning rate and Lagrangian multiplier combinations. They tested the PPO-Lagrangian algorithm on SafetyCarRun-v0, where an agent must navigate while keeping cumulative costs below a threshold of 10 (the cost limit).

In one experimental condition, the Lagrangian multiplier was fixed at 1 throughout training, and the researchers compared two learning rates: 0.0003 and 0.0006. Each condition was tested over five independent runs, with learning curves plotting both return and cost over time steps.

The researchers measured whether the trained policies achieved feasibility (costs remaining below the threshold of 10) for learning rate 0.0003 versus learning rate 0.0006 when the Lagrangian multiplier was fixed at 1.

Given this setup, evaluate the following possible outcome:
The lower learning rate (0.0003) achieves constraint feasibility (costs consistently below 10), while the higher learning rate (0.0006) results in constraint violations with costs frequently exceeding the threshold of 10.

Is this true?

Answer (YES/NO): NO